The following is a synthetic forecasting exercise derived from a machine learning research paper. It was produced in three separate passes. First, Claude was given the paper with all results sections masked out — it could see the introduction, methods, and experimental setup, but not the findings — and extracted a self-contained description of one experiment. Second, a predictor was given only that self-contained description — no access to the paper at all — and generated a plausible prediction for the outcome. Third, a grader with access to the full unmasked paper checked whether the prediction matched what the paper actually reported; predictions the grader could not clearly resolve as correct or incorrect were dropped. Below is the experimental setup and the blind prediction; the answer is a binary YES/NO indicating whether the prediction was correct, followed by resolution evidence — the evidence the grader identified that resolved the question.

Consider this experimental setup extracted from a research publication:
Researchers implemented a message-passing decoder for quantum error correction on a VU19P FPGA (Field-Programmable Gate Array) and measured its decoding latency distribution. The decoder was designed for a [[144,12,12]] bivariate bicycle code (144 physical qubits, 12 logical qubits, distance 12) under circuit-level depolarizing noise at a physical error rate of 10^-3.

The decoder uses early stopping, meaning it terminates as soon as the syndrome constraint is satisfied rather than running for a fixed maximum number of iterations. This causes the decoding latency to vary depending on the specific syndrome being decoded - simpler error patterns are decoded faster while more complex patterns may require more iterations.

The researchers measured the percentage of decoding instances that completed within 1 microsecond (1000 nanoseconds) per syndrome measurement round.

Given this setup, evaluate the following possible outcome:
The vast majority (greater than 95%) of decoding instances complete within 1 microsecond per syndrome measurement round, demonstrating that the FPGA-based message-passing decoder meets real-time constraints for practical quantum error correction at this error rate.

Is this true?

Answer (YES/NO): YES